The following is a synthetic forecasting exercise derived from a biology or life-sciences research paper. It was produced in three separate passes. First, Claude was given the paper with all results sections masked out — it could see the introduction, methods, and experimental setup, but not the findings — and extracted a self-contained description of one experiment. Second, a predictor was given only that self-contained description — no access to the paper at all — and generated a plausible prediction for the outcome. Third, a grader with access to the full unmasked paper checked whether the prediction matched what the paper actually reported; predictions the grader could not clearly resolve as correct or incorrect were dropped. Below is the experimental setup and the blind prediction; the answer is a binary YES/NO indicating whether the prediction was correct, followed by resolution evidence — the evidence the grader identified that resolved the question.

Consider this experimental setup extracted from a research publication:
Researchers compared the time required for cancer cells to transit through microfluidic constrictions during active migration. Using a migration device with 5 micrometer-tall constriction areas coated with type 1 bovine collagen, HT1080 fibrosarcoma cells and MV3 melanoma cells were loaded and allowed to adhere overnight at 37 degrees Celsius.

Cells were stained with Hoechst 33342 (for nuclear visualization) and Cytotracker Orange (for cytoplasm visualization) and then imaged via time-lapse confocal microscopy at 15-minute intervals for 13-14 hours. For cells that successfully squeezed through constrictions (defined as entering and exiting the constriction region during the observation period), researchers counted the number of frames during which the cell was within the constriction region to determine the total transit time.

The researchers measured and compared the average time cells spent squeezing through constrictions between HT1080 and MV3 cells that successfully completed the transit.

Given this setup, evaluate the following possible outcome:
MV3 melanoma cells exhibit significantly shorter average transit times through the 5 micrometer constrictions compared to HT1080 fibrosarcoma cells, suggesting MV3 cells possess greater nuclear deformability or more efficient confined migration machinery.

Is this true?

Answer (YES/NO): NO